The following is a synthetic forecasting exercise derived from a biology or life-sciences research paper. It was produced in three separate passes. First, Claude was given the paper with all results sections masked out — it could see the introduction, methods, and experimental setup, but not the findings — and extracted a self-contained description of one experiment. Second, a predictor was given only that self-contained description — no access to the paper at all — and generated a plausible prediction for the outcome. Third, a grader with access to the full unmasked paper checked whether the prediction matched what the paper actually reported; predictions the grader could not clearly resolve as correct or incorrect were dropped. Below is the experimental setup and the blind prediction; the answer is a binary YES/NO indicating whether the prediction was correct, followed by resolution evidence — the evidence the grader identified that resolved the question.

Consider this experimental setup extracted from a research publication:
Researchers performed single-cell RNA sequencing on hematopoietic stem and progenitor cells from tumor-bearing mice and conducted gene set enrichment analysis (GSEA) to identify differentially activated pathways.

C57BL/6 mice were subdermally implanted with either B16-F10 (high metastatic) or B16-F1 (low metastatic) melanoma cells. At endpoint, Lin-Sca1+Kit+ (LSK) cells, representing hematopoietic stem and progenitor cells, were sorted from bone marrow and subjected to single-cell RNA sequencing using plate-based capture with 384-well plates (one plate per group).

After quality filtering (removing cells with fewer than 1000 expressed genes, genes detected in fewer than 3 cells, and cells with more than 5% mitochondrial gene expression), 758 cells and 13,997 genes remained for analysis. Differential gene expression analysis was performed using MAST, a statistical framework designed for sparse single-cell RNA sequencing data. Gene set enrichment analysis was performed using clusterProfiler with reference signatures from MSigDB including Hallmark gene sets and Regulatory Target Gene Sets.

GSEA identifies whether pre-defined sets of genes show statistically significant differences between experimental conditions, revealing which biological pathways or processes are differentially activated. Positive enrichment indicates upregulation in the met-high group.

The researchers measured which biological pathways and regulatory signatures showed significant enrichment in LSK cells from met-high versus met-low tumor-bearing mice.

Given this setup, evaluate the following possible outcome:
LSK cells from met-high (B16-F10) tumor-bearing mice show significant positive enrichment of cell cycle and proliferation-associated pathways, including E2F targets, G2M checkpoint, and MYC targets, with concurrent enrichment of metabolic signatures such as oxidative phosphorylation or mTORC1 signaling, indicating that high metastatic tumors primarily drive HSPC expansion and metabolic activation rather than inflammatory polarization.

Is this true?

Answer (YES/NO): NO